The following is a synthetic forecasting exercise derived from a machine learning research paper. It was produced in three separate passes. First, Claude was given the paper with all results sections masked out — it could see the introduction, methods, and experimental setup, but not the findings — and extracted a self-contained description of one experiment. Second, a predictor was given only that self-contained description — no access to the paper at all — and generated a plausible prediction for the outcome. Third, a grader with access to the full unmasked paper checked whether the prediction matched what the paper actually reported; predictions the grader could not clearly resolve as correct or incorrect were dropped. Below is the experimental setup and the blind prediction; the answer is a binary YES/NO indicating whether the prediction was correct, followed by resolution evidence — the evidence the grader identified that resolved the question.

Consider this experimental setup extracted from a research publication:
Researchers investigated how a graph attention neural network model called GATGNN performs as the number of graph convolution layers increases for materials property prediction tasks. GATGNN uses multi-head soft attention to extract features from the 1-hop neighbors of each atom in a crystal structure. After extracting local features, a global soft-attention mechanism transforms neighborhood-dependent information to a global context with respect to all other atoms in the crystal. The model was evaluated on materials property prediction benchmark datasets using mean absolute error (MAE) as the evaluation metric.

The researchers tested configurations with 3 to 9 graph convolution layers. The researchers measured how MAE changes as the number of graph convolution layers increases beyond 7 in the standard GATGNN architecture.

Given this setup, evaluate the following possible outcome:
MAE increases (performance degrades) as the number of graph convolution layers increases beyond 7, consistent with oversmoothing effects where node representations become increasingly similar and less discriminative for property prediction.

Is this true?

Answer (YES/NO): YES